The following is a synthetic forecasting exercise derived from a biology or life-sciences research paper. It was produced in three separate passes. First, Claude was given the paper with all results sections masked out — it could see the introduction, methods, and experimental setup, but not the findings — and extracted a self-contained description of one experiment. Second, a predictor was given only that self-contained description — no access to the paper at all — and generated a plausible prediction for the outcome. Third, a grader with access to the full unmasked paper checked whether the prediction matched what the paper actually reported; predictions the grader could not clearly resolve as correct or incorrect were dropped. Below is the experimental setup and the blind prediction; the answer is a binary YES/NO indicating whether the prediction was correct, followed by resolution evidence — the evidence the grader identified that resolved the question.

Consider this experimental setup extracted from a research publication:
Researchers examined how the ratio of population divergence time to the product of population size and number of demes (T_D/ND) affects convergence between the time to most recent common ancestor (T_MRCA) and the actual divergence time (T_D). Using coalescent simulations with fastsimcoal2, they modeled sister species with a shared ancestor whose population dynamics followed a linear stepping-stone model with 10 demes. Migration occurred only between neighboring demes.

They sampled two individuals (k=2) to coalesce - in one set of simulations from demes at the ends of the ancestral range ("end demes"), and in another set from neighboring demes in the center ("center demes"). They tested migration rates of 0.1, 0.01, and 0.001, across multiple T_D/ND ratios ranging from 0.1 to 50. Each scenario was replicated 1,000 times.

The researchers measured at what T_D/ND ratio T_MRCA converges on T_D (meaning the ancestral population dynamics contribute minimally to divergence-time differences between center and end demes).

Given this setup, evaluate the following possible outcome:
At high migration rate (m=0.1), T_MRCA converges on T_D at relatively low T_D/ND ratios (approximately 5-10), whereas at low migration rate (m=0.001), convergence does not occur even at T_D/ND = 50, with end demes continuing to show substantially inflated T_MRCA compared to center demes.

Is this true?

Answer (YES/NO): NO